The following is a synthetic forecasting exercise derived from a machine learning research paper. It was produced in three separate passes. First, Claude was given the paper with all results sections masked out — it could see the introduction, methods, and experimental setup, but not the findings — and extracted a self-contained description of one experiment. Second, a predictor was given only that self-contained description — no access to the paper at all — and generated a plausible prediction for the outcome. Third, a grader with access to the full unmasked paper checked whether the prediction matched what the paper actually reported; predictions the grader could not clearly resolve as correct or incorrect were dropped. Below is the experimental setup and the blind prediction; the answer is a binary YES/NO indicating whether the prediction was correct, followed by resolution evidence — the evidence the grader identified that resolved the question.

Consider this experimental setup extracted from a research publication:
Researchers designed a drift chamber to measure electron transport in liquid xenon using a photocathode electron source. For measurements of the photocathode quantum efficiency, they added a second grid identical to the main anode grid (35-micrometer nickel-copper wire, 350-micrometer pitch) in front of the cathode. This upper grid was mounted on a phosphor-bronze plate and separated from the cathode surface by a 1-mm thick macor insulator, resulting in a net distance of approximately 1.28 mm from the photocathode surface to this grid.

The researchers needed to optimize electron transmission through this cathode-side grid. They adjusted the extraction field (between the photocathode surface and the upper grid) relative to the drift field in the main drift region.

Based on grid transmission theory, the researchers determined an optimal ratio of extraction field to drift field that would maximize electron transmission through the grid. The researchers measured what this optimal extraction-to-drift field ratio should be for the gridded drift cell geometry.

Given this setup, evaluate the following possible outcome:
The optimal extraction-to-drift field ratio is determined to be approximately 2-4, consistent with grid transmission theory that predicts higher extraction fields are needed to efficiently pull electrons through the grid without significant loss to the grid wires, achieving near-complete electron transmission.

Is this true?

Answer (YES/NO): NO